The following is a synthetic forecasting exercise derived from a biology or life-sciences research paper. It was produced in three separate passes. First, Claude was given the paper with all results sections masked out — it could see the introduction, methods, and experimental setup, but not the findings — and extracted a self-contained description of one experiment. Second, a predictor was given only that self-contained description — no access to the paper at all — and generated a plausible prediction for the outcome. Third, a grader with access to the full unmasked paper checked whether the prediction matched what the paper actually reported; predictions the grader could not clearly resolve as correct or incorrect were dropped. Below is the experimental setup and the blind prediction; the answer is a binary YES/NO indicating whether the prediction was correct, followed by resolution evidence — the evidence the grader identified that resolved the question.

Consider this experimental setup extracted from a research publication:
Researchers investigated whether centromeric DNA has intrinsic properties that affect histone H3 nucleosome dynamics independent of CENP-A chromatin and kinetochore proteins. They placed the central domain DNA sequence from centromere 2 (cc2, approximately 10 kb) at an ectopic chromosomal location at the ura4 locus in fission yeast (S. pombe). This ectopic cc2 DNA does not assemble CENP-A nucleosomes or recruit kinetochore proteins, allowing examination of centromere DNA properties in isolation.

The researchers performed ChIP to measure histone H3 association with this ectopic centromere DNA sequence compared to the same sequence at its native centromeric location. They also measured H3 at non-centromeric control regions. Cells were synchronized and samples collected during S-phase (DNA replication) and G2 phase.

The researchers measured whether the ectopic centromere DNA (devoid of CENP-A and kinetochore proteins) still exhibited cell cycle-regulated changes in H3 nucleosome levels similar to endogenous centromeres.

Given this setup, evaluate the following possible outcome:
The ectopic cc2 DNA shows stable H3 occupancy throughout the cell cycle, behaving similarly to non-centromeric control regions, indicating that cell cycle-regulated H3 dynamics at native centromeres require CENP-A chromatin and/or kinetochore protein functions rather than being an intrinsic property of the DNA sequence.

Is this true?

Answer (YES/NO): NO